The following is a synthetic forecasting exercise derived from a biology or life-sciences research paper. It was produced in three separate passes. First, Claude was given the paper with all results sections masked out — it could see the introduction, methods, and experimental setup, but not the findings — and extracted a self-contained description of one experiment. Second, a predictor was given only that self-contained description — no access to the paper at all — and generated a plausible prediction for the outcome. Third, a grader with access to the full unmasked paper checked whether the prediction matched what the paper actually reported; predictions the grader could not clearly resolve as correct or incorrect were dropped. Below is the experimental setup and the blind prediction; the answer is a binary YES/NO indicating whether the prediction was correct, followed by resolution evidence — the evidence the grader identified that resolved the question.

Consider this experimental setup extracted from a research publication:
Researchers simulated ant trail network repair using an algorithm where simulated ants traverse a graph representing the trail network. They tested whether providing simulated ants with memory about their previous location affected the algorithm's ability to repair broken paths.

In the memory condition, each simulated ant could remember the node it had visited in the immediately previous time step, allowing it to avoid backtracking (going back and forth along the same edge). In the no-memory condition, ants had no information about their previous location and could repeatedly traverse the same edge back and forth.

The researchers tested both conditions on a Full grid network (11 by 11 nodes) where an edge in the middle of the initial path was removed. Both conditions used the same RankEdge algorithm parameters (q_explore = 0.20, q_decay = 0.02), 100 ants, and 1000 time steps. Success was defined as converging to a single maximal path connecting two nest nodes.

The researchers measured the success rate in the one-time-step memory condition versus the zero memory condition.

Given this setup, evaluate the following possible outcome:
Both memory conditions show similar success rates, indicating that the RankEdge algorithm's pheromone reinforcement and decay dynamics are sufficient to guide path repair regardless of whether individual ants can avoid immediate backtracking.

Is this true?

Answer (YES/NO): NO